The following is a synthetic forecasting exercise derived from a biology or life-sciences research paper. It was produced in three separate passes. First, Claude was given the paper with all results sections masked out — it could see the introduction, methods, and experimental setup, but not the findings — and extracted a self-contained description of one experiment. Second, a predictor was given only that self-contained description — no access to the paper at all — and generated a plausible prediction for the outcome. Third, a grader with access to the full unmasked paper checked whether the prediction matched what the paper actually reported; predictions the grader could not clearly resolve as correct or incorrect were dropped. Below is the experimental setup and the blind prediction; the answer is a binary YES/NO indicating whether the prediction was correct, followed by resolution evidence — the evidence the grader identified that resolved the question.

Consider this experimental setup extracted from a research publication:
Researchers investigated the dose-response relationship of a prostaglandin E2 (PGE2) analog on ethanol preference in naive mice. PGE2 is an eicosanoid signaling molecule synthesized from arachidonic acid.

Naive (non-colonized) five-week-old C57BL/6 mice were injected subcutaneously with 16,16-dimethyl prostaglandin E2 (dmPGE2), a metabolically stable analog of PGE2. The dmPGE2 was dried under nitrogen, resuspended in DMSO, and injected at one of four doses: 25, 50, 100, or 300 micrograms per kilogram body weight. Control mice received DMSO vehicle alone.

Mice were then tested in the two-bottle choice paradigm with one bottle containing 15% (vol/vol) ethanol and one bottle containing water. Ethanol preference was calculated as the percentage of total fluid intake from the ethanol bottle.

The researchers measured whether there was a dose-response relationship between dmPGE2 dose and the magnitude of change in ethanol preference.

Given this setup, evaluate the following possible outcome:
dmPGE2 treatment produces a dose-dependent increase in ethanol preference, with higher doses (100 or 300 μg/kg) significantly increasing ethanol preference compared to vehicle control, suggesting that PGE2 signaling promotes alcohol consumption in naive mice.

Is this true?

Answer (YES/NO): NO